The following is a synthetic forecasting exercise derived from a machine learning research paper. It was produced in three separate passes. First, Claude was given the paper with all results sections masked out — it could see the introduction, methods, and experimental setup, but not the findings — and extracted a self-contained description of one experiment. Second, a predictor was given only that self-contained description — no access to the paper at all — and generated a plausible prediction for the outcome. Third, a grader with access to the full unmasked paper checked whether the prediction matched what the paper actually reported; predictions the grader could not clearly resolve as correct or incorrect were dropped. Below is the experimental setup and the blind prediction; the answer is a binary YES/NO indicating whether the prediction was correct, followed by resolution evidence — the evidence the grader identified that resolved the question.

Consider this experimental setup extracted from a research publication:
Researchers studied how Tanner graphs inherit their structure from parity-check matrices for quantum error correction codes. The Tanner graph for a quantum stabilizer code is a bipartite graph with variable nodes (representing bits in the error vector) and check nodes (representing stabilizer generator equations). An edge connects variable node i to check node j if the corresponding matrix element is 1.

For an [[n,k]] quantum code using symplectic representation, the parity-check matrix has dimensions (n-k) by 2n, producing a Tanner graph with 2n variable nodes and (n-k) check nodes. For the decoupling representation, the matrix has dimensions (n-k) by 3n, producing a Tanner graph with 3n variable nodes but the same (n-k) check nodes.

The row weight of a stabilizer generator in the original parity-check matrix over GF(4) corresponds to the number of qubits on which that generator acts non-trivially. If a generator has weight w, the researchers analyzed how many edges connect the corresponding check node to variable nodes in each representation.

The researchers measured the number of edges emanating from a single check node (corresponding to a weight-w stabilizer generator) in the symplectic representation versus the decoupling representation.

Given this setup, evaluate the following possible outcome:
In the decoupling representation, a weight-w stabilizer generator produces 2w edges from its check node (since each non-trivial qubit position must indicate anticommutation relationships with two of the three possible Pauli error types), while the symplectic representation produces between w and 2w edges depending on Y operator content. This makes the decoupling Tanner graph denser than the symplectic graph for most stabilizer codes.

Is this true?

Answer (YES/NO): YES